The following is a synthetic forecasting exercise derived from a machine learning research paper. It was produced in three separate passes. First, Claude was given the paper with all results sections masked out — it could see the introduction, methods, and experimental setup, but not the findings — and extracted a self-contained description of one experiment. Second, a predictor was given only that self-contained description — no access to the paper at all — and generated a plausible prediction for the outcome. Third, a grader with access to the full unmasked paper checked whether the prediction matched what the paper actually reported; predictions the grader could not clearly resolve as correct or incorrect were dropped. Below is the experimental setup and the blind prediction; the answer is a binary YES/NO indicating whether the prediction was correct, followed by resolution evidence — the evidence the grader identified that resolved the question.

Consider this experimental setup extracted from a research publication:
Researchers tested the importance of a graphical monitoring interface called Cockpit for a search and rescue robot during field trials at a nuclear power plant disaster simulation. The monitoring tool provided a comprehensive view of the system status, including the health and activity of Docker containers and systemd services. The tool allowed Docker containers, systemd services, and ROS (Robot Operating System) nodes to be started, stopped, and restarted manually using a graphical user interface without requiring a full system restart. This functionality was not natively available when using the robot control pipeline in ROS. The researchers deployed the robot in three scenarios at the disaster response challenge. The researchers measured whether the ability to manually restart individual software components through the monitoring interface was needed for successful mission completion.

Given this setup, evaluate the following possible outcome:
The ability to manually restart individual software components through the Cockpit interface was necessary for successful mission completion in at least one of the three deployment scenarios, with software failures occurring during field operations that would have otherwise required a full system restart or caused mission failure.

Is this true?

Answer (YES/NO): YES